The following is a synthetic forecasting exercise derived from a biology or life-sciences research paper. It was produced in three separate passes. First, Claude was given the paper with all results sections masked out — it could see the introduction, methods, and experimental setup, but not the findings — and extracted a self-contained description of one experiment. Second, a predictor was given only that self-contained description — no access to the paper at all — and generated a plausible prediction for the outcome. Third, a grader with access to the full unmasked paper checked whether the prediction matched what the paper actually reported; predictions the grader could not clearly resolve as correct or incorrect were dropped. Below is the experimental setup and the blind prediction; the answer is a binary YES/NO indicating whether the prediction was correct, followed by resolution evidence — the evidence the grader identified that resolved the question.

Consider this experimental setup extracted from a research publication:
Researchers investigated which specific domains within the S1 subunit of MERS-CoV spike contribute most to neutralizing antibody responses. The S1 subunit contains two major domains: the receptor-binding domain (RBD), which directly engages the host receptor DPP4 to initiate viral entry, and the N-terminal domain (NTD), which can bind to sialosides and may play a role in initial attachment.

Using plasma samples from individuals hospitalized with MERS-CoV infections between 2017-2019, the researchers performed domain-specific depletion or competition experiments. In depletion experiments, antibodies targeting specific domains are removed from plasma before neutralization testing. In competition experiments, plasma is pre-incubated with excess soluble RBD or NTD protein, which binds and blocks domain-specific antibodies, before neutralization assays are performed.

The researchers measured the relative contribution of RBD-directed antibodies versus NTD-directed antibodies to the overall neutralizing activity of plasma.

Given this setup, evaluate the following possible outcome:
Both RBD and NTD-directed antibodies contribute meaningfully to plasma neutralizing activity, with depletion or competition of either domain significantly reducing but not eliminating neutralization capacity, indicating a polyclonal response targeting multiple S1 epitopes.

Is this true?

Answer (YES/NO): YES